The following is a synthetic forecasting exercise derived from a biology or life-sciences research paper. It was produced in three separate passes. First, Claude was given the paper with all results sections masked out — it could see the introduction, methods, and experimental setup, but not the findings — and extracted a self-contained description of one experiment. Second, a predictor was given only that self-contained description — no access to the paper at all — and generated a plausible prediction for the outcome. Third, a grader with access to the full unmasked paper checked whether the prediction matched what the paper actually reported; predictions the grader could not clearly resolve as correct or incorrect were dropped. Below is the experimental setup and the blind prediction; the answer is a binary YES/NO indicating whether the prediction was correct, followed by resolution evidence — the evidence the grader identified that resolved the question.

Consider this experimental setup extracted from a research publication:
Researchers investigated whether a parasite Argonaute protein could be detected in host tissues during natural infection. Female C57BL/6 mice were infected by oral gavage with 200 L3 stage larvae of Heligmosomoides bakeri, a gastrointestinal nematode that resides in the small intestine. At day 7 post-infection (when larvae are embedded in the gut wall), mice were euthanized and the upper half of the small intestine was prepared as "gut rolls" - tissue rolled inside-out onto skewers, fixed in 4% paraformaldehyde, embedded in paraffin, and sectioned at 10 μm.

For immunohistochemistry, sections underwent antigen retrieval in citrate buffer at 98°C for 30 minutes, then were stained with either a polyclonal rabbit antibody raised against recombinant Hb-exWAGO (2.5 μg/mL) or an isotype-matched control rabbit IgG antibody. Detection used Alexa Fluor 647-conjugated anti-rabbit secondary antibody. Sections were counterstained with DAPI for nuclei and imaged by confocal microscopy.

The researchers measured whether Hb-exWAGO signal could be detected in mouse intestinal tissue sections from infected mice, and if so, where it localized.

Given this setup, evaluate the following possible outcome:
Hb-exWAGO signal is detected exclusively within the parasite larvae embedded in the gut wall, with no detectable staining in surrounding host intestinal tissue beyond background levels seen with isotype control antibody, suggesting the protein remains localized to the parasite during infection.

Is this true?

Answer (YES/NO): NO